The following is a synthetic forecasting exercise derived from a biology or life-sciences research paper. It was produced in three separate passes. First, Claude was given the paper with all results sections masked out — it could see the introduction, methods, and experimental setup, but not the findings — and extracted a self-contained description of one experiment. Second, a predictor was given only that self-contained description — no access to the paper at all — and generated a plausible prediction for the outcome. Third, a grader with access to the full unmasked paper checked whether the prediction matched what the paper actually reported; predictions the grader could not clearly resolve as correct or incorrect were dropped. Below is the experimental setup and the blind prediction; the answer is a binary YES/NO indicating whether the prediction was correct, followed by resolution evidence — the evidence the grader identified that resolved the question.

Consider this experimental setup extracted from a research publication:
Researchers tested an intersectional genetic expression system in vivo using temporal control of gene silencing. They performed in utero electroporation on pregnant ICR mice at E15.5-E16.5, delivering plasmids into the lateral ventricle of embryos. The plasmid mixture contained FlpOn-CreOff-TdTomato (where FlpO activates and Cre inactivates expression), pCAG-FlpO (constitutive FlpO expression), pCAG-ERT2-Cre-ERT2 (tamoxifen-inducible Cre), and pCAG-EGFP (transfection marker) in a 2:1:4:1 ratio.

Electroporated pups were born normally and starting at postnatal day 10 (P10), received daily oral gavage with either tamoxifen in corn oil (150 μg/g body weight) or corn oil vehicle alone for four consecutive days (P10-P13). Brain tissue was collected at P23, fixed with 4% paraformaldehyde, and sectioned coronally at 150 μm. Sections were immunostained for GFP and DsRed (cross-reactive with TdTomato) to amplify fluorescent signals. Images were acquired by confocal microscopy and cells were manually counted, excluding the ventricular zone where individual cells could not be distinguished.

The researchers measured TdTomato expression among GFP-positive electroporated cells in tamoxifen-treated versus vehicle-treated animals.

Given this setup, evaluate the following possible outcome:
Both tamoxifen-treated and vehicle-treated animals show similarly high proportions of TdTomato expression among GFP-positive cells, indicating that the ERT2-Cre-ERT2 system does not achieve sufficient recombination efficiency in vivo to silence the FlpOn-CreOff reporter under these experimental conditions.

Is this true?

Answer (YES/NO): NO